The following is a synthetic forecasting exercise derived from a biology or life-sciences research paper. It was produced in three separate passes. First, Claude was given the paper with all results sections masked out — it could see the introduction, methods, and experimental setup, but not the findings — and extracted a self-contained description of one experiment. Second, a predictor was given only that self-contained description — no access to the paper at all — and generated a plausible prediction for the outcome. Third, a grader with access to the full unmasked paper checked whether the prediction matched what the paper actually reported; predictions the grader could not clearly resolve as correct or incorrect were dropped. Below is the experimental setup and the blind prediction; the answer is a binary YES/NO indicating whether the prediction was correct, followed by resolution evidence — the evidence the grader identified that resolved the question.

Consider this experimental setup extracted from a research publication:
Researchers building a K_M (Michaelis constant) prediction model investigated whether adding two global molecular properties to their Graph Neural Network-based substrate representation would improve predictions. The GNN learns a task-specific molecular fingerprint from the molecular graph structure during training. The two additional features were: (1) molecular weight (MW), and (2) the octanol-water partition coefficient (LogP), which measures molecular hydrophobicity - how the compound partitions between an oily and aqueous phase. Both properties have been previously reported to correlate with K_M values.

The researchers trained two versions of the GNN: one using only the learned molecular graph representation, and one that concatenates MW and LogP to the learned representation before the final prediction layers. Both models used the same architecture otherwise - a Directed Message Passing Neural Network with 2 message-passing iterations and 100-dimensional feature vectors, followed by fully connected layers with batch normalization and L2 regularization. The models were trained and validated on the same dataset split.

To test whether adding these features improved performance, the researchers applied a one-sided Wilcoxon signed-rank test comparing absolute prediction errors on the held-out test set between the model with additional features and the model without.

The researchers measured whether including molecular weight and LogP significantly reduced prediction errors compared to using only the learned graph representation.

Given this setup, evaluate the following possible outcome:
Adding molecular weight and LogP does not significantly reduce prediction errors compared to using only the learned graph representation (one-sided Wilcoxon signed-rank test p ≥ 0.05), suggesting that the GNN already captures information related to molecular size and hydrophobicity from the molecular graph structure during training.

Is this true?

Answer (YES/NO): NO